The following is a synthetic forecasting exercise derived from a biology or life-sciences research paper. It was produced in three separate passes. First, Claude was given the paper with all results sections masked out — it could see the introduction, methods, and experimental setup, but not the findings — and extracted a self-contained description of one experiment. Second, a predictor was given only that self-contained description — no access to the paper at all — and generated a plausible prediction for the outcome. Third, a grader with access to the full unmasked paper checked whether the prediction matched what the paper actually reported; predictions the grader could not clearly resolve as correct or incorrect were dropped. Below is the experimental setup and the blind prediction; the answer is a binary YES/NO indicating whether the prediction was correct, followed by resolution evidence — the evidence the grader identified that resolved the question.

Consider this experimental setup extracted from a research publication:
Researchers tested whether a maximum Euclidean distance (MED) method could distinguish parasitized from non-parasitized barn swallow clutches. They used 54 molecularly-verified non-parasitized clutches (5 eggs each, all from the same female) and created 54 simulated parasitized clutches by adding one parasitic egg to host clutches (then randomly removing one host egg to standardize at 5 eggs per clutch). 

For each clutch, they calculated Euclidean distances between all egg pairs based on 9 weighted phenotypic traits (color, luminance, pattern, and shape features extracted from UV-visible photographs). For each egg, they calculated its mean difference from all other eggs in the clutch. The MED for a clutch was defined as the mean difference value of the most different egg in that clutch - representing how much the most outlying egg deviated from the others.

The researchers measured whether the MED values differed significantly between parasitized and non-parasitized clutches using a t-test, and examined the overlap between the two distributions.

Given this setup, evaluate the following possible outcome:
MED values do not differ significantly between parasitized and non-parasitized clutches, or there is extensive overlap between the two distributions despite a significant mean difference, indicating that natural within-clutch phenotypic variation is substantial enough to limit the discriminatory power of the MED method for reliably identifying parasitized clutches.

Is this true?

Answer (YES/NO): YES